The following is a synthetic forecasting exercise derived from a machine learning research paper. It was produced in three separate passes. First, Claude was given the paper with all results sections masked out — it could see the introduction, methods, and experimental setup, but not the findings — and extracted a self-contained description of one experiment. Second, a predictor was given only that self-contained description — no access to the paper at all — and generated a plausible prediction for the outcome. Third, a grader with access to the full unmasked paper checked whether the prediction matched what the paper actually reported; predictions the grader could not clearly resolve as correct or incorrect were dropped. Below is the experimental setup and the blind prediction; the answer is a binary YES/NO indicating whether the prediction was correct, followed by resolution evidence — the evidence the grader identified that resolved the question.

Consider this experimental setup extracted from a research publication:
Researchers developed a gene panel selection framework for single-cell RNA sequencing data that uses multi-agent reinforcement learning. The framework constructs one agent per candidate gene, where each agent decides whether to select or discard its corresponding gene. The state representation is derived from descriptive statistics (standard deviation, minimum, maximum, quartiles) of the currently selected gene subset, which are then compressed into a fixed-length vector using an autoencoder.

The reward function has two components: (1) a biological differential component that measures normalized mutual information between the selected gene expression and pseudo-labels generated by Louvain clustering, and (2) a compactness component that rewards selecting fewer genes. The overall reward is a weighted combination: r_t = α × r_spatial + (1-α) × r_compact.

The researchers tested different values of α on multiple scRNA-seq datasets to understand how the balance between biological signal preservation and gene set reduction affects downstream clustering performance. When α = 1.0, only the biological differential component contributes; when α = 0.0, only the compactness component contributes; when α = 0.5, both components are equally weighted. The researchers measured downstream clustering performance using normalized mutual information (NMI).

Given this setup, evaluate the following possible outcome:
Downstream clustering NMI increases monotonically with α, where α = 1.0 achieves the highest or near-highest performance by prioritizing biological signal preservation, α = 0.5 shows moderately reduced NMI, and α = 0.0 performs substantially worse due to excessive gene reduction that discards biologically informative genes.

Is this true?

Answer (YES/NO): NO